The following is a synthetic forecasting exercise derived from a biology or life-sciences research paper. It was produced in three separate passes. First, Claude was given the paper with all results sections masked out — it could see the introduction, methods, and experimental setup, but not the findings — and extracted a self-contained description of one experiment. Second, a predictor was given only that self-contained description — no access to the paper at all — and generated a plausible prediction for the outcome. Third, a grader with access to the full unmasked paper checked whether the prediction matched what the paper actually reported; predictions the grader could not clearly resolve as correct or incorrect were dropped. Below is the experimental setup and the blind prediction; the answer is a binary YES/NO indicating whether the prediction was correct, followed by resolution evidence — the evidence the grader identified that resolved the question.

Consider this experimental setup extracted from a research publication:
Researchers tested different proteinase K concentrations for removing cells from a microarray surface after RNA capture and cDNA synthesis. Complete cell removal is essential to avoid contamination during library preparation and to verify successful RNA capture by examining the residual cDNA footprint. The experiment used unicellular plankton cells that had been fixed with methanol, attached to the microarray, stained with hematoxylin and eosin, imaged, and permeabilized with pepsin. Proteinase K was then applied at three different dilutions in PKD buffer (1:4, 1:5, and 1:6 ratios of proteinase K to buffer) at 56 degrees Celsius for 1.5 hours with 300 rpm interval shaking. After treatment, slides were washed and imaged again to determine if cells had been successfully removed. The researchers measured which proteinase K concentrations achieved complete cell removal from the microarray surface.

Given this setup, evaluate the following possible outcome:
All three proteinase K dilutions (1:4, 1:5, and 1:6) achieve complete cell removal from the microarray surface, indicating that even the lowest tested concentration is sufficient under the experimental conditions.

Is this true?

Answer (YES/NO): NO